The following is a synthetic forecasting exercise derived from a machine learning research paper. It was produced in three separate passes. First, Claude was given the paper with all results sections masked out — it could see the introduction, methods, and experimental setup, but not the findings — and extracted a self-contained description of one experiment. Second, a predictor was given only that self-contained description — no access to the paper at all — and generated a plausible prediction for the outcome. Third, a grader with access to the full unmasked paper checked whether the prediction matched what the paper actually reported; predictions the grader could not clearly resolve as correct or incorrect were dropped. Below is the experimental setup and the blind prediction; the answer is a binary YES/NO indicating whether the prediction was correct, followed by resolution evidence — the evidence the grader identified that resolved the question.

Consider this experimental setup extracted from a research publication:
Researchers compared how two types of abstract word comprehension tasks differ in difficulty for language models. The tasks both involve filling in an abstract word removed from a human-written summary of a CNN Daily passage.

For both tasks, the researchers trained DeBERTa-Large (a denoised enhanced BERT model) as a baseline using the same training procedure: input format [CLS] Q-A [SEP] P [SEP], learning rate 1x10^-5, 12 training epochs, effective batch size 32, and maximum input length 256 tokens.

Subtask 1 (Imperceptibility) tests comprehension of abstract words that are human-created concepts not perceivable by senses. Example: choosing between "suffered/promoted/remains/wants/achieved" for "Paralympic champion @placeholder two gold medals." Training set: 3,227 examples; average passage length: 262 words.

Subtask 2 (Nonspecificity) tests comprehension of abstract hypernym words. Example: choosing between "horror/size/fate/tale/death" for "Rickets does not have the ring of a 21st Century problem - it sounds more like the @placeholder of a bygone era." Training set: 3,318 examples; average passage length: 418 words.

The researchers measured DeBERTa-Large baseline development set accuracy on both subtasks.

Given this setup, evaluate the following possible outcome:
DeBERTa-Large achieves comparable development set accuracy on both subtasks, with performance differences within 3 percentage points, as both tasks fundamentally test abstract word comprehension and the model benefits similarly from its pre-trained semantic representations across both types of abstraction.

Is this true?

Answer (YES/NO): NO